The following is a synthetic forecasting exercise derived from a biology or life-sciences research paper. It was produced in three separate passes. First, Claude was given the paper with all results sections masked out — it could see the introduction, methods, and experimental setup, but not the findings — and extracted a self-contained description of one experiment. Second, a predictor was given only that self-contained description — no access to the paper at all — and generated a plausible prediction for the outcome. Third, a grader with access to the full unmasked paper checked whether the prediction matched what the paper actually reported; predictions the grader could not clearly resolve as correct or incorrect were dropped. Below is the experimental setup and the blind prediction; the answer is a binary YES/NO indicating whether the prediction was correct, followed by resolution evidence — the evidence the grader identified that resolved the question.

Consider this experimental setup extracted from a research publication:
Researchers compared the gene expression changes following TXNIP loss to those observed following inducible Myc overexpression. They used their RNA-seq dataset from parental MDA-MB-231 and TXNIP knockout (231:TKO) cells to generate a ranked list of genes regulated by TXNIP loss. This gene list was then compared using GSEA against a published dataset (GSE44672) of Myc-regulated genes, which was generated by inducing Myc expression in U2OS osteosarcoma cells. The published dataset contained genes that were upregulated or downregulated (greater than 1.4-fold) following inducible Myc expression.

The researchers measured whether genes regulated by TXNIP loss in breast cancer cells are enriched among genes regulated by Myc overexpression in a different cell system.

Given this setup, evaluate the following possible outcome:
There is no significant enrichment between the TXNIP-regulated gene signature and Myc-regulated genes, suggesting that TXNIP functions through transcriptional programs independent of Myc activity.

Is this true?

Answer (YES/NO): NO